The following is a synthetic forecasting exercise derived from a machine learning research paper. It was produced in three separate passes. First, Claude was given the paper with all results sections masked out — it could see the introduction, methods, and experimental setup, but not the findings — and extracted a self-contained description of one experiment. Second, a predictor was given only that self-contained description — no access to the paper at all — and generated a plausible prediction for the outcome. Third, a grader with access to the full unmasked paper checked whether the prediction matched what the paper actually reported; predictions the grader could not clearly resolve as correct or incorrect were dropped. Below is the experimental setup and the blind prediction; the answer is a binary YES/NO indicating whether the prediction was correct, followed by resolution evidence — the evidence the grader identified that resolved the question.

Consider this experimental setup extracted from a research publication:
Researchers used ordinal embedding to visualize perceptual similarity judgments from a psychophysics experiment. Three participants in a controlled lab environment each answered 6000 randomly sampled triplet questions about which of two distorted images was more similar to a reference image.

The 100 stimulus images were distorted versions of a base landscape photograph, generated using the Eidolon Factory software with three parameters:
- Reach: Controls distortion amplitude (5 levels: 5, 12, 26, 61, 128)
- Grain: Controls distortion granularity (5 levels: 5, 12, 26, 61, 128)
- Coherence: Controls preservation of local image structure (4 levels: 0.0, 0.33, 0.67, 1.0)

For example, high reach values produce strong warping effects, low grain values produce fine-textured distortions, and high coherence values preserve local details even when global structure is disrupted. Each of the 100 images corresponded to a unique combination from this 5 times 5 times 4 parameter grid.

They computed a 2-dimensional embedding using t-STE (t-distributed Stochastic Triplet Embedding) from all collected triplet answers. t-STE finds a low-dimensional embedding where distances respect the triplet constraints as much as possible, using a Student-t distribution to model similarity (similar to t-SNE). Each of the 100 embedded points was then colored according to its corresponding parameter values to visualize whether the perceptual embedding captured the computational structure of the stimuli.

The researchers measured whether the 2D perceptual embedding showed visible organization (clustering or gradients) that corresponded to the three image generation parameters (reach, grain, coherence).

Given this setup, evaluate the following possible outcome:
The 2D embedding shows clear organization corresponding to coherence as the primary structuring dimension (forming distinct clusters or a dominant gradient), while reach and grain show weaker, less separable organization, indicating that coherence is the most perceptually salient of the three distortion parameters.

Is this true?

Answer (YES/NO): NO